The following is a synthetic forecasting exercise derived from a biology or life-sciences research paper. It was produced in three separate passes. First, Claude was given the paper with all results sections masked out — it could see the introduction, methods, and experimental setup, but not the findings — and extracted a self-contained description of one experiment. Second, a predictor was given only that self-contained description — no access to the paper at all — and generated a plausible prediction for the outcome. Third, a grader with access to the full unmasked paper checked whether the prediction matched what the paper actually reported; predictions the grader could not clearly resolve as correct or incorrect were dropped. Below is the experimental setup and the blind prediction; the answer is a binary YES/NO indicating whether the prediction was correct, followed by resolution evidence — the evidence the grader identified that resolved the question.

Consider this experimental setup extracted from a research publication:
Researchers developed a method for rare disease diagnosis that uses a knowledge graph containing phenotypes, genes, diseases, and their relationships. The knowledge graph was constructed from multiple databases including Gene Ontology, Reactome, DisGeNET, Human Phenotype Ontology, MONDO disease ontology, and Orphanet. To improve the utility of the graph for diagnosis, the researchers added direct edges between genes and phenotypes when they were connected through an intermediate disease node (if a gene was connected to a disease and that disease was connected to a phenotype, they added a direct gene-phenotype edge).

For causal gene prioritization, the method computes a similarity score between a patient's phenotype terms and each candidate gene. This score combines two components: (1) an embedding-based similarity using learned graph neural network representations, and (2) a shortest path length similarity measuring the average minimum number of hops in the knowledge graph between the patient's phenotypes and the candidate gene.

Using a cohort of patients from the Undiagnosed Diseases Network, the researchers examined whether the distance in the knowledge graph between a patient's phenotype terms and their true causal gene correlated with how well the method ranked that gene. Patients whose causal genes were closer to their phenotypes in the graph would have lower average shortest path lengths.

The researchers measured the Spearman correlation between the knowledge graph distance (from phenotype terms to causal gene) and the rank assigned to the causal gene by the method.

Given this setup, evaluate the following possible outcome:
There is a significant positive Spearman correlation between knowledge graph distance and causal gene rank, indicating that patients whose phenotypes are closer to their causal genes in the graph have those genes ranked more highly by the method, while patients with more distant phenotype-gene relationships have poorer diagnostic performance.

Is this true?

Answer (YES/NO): NO